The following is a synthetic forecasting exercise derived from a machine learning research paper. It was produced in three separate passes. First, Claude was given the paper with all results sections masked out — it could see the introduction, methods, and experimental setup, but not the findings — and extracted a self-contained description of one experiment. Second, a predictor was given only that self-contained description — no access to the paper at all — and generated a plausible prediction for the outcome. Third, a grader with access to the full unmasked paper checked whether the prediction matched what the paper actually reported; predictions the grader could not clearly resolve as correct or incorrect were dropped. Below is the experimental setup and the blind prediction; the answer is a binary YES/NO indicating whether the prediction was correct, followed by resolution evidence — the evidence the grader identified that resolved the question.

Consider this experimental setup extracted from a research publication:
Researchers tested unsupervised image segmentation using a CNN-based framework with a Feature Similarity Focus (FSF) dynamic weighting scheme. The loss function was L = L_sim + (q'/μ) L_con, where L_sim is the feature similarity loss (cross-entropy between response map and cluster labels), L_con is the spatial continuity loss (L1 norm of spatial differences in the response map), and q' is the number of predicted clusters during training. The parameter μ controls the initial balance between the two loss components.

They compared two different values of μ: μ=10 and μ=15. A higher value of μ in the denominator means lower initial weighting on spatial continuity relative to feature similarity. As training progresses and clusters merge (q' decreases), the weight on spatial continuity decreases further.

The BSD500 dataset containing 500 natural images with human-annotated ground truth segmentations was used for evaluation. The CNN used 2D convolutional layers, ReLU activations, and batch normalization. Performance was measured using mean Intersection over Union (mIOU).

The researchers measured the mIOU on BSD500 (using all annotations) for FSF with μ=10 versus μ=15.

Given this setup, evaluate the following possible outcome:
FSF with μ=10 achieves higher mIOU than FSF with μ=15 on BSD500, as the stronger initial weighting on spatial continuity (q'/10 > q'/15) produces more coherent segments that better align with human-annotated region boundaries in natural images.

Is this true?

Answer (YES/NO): NO